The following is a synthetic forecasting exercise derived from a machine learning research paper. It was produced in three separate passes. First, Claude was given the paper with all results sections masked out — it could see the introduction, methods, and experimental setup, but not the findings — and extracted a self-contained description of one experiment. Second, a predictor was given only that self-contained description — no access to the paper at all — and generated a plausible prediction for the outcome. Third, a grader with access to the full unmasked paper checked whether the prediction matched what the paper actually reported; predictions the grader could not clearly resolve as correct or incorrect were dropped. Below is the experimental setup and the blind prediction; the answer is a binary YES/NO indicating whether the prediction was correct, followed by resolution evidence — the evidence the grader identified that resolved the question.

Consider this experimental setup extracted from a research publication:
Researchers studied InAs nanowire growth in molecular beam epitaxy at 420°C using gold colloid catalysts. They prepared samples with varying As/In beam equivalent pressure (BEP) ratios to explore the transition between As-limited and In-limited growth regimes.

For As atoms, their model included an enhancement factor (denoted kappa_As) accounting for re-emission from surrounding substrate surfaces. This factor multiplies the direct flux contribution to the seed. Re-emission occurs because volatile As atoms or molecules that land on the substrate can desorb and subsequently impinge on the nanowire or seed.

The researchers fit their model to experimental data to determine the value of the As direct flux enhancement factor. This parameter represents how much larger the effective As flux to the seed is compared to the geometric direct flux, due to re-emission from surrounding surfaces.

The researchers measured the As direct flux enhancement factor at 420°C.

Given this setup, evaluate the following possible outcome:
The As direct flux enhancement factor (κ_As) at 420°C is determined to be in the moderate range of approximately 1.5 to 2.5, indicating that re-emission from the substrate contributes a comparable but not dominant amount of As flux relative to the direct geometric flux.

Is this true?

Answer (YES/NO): NO